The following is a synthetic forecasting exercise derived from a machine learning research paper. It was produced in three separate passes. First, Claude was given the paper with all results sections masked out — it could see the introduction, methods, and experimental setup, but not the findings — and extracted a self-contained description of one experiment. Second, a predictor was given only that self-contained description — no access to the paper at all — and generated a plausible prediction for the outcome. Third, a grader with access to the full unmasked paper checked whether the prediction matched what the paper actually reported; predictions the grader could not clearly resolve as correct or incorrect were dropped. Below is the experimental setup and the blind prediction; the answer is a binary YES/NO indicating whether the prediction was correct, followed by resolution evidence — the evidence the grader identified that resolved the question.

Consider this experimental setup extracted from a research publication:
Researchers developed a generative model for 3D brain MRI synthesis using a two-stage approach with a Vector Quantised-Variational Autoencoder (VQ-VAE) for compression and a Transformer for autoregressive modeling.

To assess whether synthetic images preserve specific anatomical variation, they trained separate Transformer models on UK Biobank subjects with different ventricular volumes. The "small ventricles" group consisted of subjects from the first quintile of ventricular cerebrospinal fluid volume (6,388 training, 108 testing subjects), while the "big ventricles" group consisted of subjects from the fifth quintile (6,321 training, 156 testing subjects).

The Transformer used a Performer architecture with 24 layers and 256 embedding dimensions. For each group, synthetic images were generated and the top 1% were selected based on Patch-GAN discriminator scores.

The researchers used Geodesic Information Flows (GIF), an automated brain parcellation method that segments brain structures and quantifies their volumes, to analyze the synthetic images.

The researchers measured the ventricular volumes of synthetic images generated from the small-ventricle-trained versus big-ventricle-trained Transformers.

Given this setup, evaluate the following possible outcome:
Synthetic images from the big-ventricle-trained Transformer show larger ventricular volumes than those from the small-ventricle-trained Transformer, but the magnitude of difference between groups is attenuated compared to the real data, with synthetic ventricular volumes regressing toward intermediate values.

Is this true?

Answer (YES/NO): NO